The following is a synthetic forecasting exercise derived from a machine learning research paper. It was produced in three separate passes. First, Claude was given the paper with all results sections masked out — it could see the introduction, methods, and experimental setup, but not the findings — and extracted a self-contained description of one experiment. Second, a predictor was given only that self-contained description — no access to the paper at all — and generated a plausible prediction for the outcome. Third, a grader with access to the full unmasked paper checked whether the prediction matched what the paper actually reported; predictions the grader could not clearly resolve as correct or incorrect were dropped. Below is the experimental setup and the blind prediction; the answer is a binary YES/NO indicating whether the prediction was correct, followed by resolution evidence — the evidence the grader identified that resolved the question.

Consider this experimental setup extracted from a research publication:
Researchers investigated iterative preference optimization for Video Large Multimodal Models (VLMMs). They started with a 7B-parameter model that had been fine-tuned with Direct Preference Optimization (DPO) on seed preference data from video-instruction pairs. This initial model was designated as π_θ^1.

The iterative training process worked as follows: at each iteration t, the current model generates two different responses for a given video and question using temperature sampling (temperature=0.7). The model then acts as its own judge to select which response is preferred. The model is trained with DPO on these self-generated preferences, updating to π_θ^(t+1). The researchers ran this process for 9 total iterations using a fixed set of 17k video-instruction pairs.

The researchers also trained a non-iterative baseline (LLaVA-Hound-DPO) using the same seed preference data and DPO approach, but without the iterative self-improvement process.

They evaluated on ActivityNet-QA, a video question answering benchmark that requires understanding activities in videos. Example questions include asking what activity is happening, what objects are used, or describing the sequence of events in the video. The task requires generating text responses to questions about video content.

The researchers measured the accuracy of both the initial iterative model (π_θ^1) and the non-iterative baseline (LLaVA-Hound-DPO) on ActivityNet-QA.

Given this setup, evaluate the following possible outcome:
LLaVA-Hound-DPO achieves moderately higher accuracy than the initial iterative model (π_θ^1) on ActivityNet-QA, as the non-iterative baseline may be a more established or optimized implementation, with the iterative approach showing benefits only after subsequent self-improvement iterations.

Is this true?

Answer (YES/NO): NO